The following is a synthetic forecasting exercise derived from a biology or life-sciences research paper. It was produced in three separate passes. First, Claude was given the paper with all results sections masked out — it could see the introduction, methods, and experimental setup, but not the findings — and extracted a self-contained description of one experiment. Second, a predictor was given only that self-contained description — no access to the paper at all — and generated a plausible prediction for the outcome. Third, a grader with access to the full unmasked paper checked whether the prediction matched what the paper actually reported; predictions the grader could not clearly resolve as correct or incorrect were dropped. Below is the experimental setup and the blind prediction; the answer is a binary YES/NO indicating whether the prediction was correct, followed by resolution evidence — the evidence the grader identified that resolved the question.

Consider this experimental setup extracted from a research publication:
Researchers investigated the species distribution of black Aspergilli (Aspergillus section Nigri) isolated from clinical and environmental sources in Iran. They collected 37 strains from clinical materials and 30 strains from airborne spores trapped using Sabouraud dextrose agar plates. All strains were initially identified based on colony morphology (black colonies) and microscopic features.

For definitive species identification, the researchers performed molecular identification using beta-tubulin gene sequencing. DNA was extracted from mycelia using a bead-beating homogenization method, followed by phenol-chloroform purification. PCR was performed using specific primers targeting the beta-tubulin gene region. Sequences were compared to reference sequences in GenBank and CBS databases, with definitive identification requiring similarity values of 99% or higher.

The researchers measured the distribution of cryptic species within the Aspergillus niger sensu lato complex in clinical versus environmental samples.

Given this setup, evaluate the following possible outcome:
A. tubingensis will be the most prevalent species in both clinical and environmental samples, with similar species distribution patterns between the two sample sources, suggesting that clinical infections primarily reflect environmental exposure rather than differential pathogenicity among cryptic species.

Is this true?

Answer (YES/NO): NO